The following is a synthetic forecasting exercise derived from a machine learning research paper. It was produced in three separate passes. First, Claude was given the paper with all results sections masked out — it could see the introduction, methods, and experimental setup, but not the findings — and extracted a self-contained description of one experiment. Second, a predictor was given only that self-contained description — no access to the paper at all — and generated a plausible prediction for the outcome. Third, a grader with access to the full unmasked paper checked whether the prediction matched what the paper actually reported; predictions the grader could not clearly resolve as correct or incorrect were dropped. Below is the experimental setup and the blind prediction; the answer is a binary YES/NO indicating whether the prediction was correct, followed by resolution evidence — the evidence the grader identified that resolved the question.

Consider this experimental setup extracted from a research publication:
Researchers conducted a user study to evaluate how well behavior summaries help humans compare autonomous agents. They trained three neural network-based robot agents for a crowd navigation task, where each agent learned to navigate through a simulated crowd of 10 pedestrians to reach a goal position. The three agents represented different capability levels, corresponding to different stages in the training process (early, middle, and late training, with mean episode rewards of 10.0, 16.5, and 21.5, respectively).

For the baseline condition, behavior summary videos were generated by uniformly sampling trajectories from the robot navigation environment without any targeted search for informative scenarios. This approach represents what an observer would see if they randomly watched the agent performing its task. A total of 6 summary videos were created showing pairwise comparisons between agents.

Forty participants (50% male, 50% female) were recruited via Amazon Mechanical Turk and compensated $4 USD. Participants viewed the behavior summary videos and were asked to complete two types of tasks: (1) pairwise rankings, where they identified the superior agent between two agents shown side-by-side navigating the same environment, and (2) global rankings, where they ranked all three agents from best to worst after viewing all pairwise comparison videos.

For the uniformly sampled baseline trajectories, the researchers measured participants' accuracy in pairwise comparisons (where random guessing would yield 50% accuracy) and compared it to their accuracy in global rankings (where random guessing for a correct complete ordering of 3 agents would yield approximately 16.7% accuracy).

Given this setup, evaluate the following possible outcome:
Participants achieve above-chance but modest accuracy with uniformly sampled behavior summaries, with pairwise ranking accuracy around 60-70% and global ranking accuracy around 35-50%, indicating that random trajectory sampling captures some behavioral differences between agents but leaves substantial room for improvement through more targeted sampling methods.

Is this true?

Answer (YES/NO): NO